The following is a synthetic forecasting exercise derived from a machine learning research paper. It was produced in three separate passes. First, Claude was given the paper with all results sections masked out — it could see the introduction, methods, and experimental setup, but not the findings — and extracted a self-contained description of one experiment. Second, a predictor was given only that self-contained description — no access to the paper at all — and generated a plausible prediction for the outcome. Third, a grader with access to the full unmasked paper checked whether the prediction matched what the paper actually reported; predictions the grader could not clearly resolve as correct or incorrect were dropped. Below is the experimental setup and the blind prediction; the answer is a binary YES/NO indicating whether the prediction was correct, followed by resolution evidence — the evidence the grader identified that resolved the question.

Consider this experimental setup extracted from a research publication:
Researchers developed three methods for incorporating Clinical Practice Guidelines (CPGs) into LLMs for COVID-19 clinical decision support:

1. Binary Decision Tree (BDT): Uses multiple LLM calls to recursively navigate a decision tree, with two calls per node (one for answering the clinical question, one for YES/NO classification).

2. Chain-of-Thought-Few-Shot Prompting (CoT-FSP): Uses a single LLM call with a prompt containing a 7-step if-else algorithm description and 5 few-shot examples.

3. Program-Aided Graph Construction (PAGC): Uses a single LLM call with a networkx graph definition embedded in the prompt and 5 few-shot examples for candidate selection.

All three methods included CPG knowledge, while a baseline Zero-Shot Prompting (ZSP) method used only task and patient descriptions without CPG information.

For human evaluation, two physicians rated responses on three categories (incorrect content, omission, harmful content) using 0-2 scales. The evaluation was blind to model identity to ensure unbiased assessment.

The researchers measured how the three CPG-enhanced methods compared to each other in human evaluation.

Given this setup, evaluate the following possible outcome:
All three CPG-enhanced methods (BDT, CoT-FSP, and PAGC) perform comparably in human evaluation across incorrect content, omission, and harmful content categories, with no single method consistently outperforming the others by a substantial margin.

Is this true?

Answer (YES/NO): NO